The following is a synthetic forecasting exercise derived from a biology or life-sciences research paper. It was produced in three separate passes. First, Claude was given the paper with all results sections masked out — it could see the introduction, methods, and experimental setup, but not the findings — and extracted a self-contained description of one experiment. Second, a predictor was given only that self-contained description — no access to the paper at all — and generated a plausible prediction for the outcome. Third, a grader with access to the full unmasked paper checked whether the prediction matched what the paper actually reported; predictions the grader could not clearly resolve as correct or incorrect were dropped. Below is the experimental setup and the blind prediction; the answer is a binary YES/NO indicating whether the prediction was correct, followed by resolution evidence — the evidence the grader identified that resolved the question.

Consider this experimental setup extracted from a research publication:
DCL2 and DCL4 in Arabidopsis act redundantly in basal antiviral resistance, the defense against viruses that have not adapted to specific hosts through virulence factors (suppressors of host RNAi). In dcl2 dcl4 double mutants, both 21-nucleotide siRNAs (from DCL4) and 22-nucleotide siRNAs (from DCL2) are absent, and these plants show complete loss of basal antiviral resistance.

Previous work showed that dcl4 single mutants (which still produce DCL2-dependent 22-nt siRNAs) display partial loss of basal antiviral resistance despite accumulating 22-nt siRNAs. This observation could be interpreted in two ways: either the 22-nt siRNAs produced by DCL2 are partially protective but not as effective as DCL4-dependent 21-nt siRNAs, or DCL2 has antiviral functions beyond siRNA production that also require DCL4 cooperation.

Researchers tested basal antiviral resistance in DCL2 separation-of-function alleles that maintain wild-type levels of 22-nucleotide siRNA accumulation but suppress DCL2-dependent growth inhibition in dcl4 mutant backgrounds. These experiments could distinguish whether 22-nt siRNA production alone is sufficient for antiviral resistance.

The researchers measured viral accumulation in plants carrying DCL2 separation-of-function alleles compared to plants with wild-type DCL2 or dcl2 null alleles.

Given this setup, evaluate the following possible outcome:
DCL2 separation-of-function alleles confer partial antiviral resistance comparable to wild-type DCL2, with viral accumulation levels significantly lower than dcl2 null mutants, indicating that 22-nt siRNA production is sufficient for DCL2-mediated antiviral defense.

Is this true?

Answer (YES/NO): NO